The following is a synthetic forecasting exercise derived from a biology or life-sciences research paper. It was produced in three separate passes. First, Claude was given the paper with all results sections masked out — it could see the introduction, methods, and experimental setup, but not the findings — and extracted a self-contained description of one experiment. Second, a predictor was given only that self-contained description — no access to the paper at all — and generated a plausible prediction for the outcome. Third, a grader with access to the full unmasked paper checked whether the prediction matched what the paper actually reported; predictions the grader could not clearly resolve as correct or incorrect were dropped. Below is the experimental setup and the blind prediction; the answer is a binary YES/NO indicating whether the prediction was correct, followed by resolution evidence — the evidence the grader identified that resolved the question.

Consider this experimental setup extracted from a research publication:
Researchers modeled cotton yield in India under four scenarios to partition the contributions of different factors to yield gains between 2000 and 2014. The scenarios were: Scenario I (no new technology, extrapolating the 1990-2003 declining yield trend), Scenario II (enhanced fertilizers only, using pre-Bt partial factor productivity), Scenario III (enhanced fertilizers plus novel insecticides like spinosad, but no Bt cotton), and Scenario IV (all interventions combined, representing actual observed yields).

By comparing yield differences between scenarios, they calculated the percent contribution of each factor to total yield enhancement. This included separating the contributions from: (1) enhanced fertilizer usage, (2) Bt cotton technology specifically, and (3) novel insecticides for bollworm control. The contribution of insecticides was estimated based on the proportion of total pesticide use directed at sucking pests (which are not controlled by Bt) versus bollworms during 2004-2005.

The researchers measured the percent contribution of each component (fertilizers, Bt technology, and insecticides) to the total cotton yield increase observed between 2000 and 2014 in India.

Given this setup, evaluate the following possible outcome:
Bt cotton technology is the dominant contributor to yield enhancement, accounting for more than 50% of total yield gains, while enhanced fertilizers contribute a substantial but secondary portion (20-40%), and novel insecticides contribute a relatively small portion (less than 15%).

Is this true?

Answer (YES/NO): NO